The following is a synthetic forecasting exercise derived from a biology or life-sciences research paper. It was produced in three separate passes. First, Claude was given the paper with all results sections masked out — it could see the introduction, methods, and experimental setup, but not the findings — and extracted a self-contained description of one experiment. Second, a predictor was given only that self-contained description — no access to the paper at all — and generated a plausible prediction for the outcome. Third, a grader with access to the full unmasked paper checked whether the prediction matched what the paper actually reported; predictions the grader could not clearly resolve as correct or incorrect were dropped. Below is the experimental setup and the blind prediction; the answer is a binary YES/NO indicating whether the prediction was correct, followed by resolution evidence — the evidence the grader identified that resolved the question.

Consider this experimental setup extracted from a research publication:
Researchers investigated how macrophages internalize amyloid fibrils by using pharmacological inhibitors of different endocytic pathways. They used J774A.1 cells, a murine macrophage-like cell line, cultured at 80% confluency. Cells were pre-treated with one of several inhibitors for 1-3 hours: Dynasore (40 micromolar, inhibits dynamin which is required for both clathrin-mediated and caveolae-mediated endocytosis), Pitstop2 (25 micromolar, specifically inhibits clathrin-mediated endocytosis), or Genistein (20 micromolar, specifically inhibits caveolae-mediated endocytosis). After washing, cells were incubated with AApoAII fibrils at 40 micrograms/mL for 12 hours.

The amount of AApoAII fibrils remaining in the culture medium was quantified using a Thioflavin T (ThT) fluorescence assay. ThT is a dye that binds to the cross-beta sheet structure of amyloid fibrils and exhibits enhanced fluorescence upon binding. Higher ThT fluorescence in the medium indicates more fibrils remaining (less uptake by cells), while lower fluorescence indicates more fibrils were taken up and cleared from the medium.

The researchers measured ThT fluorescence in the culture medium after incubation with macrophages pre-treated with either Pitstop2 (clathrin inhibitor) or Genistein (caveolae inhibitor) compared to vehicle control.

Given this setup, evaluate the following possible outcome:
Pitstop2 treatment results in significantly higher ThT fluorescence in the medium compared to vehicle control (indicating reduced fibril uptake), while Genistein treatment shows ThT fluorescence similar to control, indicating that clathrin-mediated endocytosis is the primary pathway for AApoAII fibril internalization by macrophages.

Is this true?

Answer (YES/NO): NO